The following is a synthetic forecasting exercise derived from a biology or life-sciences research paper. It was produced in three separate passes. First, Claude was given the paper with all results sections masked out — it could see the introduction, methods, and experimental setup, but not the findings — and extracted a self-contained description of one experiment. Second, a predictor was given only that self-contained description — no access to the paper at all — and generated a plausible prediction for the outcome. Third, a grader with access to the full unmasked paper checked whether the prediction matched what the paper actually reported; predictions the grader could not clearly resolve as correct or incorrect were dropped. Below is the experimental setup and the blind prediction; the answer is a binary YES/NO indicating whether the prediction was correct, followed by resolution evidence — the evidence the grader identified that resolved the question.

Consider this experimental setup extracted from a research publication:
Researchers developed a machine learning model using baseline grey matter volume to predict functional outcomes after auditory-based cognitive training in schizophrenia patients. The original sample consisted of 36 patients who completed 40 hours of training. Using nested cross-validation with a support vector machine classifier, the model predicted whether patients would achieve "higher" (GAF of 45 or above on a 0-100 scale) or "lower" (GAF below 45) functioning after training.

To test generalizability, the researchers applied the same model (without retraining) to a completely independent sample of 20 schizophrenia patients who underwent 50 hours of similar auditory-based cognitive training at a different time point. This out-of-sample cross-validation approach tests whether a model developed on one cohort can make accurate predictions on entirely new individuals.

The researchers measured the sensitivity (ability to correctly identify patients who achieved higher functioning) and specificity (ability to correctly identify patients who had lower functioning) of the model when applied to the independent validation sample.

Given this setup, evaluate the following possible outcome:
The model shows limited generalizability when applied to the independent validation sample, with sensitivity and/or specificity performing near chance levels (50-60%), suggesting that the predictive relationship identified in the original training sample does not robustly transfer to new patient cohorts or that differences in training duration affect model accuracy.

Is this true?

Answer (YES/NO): NO